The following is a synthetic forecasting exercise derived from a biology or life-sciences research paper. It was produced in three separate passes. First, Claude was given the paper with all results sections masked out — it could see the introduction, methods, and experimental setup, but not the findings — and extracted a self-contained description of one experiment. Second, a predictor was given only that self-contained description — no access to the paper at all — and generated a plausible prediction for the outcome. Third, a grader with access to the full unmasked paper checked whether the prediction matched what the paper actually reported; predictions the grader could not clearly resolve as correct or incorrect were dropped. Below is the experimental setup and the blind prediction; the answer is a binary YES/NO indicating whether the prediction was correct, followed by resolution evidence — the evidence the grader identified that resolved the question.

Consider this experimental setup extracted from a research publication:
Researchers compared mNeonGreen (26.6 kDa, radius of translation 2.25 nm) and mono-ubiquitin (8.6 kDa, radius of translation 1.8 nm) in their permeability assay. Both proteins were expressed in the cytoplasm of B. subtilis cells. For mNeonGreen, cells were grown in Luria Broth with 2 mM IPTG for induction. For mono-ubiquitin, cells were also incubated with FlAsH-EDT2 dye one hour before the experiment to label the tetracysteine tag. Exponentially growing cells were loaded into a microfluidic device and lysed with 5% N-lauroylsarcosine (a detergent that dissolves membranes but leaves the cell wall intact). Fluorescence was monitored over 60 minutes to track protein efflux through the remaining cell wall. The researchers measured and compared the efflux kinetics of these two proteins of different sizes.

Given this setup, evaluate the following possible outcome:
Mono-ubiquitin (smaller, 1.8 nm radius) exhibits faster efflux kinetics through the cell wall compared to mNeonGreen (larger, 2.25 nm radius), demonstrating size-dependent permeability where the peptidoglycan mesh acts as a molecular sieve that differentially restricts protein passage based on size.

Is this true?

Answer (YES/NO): YES